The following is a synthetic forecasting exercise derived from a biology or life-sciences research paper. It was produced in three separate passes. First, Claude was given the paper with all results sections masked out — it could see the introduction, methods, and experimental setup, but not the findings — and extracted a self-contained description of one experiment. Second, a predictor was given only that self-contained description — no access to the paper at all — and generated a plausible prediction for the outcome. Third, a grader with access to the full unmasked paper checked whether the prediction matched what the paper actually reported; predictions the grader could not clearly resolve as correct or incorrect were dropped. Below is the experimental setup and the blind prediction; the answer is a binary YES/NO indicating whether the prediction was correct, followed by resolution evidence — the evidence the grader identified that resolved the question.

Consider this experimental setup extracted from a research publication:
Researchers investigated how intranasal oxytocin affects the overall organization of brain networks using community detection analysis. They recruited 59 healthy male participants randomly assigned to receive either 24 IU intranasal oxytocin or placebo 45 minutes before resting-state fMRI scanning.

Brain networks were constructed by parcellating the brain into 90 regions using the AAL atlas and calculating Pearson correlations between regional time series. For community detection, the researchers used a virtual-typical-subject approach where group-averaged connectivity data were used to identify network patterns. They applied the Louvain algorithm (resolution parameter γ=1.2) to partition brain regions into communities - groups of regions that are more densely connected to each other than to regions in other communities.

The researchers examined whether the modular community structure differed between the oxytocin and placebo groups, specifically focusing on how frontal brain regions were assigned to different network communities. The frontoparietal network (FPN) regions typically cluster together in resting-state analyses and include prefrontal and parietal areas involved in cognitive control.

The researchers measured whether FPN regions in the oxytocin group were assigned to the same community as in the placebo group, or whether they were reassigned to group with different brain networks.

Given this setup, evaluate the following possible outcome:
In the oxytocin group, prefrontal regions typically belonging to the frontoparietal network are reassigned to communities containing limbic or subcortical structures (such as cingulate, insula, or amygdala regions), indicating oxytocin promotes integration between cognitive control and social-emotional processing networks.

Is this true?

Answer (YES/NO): NO